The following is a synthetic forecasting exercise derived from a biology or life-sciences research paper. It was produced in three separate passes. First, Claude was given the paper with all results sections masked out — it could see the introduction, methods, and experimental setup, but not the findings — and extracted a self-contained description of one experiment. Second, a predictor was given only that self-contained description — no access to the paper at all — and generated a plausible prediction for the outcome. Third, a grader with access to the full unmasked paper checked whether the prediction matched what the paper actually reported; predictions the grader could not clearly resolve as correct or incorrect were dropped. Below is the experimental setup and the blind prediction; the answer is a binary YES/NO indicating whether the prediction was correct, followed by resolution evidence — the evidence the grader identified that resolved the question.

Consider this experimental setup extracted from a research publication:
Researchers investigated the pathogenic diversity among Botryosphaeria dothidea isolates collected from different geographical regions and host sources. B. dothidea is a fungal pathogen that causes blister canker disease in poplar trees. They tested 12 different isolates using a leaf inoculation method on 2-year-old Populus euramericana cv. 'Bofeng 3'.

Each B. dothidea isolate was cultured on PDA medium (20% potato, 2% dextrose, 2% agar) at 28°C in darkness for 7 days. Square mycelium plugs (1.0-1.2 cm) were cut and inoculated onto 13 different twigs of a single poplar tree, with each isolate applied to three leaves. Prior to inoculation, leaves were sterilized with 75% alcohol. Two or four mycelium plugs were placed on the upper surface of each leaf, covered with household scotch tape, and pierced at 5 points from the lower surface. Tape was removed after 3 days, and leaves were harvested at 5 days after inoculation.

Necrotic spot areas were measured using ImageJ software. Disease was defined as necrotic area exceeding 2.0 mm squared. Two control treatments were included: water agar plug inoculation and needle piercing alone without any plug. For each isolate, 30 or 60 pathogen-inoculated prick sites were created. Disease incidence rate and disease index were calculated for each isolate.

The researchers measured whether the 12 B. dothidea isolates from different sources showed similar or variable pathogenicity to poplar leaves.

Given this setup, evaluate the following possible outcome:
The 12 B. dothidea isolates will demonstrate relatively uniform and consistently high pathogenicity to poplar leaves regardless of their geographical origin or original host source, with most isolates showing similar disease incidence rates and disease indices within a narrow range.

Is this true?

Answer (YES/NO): NO